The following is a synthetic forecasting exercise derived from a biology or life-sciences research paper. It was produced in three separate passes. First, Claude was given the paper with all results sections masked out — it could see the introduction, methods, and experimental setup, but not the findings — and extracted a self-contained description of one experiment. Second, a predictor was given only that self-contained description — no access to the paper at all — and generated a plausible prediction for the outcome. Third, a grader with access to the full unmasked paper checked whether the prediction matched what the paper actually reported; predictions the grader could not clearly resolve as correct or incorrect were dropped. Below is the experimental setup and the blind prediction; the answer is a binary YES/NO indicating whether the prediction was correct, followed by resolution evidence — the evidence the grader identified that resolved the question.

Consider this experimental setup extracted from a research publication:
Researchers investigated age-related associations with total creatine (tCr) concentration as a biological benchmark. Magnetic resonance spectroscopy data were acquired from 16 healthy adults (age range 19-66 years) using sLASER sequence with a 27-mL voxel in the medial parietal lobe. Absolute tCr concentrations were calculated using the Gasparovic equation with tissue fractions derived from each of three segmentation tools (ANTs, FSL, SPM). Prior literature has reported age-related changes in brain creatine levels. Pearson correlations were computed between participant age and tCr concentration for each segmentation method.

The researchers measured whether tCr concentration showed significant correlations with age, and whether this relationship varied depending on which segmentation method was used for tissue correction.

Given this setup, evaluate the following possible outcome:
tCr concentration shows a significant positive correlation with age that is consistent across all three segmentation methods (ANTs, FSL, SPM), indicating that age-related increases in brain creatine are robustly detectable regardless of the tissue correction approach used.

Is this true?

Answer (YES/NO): NO